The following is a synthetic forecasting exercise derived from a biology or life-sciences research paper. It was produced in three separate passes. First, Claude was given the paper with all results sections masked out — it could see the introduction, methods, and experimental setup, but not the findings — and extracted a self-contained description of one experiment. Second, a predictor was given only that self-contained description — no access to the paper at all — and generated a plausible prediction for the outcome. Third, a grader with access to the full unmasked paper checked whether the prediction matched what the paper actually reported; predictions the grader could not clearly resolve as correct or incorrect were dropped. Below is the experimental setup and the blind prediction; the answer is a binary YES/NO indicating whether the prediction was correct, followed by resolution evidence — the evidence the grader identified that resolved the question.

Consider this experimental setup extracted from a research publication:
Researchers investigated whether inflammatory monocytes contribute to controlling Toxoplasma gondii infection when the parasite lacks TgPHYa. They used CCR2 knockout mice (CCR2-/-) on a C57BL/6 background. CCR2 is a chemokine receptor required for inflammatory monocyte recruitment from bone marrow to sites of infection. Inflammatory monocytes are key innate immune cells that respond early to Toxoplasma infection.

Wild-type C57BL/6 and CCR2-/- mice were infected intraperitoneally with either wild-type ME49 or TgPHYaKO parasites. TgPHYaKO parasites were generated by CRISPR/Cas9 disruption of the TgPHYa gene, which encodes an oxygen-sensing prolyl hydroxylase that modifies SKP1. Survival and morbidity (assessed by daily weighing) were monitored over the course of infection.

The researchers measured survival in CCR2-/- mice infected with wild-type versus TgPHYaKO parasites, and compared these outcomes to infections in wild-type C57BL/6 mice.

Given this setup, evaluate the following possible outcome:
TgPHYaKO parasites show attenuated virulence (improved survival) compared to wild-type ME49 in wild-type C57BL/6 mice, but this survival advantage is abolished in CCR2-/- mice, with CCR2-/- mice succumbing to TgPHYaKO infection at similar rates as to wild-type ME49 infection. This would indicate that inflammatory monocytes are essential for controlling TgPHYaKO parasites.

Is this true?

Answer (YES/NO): NO